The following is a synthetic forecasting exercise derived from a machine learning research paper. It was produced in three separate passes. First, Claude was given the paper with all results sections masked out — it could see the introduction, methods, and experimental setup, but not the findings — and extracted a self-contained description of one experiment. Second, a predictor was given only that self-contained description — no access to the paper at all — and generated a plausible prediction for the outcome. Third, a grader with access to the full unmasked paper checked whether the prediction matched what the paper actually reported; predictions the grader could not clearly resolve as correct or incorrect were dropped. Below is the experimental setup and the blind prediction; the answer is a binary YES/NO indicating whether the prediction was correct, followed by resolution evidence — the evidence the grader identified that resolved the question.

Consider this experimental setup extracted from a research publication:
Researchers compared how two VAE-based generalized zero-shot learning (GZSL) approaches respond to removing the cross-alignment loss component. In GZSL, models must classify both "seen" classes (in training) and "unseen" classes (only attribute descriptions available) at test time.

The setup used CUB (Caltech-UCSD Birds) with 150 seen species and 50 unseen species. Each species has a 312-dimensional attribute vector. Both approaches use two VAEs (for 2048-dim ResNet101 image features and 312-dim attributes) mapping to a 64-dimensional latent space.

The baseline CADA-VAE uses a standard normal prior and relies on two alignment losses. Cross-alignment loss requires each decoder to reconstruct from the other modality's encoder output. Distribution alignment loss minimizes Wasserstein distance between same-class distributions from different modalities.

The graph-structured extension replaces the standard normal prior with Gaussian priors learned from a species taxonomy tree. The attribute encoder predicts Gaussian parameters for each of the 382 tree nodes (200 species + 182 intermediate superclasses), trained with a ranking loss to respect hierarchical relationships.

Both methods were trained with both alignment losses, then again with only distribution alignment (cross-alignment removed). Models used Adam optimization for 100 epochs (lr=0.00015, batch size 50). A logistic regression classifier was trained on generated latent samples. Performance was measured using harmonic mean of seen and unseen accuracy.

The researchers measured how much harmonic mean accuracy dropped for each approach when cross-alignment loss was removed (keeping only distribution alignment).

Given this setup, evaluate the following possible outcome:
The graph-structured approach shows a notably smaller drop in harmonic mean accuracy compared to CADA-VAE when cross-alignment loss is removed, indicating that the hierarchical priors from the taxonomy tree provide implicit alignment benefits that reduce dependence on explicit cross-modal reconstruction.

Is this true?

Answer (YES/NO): NO